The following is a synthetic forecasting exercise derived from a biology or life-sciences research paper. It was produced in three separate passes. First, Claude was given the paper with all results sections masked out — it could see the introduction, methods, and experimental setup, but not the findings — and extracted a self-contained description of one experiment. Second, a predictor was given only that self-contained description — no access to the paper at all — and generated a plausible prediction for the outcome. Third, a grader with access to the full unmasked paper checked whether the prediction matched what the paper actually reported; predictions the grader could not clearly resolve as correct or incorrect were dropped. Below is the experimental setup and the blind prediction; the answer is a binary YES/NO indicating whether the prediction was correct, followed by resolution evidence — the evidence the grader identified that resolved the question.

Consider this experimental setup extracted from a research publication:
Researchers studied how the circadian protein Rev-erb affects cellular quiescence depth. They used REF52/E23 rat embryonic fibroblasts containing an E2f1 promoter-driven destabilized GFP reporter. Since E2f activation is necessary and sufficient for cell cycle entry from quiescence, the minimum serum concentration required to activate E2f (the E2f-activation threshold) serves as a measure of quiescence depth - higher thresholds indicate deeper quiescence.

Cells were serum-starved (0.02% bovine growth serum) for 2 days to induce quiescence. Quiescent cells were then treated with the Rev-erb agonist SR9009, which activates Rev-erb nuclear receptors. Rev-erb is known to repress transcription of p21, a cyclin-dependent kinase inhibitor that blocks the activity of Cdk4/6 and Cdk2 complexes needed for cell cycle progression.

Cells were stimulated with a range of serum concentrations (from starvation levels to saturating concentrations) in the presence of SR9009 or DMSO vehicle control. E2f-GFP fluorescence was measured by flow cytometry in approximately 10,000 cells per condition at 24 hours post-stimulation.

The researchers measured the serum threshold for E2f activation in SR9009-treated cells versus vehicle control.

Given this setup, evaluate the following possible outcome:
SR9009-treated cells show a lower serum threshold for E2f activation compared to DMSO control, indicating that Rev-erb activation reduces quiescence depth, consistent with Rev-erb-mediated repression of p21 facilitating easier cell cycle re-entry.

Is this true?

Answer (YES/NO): NO